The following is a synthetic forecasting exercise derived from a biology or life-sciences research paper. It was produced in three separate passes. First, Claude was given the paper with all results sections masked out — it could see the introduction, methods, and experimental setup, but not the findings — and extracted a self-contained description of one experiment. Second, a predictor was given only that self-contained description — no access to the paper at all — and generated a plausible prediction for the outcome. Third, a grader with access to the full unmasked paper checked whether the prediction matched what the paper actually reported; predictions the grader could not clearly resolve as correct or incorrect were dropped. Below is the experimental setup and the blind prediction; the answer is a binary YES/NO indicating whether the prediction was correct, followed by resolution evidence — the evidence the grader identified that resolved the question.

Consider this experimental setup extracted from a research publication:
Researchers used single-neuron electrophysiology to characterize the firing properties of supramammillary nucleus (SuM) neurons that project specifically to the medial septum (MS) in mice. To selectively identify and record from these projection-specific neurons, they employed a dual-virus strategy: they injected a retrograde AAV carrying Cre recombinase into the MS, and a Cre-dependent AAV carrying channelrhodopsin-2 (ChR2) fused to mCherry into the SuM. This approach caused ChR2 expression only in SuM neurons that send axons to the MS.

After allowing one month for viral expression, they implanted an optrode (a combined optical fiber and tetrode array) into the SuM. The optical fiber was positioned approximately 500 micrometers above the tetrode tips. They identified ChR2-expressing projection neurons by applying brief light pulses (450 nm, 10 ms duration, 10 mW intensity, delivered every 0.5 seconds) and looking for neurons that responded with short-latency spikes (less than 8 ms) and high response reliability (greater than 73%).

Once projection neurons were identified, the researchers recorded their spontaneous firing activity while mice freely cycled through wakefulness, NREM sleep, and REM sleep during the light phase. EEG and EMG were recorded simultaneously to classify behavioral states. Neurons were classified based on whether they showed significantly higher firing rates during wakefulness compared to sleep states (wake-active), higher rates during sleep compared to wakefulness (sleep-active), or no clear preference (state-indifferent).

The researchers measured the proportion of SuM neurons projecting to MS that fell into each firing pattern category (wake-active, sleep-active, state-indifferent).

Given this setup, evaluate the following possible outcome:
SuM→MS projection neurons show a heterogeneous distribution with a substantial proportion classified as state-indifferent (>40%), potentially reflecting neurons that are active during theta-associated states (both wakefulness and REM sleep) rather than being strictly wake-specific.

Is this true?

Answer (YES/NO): NO